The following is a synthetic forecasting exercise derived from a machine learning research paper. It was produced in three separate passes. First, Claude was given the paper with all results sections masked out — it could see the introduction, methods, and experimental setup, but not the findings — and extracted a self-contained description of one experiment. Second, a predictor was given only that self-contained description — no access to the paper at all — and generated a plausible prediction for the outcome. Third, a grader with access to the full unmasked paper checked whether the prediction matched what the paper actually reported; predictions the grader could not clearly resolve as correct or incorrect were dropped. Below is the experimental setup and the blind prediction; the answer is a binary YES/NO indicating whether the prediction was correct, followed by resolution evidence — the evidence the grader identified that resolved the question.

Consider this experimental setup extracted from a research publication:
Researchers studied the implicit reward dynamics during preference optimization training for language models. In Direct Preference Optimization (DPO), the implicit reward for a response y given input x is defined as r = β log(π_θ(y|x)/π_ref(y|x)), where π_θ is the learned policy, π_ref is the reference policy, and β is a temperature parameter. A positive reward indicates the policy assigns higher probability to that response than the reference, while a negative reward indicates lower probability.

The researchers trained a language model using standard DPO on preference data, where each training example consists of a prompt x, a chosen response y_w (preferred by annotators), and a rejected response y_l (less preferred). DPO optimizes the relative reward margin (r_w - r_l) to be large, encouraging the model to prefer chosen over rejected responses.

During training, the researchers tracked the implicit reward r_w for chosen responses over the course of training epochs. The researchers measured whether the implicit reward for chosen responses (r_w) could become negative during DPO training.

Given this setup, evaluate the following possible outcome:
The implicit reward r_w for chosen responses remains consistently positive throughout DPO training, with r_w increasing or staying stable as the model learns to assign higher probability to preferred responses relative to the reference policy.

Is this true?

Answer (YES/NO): NO